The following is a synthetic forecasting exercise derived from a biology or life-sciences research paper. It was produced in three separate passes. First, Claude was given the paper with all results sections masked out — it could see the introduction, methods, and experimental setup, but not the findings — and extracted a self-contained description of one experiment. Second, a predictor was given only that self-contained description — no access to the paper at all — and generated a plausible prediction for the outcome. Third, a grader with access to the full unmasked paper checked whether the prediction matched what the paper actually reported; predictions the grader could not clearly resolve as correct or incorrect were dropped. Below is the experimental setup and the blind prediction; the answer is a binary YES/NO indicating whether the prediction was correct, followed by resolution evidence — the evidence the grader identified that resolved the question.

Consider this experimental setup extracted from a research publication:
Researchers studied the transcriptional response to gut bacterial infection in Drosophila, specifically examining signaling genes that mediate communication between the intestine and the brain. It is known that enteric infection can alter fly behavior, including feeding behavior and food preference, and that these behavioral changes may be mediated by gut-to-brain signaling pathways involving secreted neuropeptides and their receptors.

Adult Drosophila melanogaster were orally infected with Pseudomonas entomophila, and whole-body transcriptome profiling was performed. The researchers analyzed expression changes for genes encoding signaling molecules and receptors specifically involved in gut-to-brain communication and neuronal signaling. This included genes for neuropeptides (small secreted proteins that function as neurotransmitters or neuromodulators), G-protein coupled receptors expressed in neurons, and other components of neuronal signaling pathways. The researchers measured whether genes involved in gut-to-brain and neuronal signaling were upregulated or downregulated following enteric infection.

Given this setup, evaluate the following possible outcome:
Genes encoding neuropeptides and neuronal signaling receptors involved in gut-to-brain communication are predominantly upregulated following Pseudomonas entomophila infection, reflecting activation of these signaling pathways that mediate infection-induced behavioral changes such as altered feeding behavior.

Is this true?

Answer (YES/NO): NO